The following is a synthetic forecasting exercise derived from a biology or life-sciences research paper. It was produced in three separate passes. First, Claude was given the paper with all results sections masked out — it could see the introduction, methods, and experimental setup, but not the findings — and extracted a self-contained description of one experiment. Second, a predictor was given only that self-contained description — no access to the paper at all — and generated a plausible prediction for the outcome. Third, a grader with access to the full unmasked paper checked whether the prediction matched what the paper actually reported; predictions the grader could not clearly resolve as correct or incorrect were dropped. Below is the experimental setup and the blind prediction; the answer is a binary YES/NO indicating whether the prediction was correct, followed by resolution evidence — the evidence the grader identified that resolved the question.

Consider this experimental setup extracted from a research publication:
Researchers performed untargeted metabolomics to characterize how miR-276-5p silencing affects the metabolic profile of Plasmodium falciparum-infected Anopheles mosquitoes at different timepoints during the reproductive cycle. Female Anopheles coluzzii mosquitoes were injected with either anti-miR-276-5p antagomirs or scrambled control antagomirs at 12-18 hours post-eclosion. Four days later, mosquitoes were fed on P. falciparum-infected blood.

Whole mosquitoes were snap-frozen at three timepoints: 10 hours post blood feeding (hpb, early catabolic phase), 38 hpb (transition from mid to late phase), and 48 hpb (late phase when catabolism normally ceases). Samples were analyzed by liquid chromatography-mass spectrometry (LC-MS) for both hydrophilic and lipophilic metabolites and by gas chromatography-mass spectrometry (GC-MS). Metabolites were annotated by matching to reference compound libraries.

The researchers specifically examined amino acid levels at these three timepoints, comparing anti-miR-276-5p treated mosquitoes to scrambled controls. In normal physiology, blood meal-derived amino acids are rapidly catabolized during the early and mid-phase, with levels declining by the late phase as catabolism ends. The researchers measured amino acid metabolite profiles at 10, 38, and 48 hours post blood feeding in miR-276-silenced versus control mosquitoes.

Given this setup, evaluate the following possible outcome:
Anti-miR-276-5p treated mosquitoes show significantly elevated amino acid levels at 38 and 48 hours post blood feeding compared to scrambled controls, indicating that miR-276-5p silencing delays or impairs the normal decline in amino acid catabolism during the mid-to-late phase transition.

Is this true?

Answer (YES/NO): NO